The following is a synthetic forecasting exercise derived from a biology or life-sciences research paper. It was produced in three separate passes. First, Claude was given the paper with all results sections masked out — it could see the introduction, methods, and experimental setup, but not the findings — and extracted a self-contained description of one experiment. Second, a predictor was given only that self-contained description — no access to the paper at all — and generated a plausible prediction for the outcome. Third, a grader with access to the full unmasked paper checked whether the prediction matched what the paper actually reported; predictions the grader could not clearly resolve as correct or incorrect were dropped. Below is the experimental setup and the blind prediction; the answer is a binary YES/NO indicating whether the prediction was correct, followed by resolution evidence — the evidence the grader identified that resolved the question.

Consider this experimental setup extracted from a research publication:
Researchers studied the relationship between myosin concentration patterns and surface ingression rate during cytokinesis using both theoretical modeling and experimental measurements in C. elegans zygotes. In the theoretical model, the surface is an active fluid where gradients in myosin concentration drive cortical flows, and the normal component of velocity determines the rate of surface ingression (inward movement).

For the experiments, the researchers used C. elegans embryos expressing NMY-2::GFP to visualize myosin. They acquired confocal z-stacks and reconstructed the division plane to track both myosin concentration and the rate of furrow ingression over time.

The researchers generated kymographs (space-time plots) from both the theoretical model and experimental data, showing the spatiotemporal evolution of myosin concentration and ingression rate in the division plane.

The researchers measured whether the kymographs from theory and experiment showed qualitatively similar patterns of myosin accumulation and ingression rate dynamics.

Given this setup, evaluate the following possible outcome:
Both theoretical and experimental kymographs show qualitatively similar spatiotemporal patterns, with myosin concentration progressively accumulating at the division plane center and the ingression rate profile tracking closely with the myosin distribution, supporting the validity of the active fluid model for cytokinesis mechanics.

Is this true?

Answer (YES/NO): YES